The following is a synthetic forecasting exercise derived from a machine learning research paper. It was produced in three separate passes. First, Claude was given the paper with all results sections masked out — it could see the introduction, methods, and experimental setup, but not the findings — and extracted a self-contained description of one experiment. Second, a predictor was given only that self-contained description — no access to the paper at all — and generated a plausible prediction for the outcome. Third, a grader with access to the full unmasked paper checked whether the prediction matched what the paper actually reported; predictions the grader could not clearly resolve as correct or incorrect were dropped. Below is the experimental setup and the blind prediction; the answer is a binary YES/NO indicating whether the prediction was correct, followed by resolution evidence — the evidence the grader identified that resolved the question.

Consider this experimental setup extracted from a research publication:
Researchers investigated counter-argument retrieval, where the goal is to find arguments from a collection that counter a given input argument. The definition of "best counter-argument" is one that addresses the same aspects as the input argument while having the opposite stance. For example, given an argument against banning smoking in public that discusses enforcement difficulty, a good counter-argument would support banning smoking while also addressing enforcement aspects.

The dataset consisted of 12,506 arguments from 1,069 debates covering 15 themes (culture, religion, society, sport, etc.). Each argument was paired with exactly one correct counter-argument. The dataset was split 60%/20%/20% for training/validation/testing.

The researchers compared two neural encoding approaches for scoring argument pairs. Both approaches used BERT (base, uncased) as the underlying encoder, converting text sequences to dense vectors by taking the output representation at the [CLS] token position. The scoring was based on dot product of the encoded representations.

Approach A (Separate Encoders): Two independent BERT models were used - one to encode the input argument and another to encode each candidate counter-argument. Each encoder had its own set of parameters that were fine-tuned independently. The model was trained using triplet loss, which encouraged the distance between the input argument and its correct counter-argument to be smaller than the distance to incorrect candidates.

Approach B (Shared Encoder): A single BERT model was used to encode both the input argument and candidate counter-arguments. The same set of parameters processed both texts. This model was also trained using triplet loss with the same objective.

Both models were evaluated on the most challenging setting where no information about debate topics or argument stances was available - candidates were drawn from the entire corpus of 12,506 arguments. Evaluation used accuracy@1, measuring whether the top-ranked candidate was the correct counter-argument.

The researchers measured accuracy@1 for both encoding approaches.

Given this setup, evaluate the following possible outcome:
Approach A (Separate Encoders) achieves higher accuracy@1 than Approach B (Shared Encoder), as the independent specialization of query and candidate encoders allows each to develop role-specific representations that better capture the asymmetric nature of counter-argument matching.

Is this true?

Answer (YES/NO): NO